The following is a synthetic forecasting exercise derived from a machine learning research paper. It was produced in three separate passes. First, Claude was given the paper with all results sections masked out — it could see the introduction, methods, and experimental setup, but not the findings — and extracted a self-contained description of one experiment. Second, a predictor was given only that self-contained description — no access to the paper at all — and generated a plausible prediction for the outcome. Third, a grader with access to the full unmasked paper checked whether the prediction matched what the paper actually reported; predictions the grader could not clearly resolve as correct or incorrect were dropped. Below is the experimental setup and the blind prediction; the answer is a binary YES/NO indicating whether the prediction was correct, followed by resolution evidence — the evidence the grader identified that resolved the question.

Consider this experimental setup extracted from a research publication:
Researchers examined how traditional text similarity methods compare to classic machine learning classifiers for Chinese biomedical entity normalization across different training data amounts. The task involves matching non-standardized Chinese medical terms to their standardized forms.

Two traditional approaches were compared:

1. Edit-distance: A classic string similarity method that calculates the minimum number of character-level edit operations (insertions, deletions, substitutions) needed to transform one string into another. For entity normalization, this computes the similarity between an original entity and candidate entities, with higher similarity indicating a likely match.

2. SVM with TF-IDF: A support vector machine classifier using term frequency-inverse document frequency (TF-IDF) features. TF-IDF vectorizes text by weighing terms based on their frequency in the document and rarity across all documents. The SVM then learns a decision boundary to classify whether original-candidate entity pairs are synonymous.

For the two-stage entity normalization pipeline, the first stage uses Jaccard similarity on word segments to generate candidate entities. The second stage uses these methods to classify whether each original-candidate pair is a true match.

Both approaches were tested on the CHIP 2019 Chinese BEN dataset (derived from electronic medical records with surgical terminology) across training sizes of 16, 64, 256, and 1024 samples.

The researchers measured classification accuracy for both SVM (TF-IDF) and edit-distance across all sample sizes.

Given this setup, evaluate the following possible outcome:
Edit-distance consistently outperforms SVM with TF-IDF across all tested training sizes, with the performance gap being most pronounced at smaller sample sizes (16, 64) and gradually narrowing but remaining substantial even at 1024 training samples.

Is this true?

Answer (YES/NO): NO